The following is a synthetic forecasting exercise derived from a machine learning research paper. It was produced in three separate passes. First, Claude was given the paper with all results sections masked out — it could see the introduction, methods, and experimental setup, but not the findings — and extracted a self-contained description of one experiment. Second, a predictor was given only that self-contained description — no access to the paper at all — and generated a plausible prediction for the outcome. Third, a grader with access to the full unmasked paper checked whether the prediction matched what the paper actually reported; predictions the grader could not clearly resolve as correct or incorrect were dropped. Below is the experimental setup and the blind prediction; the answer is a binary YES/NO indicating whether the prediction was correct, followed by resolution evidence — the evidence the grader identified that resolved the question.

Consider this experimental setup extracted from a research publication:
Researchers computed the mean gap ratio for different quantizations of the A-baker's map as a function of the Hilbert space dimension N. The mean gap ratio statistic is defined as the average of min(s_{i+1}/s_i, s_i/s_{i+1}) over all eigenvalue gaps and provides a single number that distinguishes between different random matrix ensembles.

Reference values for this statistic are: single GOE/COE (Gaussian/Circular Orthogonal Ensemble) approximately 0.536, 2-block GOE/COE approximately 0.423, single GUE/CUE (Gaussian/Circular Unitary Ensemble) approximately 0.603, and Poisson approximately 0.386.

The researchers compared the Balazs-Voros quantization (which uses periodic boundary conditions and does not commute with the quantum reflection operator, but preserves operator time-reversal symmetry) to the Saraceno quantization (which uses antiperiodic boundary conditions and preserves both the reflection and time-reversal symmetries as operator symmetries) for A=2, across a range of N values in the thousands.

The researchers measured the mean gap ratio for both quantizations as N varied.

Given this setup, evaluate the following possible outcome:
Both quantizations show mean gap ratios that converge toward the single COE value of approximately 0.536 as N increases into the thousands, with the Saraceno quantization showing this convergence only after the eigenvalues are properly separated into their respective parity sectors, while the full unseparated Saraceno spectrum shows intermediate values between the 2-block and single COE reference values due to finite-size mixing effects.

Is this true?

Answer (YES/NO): NO